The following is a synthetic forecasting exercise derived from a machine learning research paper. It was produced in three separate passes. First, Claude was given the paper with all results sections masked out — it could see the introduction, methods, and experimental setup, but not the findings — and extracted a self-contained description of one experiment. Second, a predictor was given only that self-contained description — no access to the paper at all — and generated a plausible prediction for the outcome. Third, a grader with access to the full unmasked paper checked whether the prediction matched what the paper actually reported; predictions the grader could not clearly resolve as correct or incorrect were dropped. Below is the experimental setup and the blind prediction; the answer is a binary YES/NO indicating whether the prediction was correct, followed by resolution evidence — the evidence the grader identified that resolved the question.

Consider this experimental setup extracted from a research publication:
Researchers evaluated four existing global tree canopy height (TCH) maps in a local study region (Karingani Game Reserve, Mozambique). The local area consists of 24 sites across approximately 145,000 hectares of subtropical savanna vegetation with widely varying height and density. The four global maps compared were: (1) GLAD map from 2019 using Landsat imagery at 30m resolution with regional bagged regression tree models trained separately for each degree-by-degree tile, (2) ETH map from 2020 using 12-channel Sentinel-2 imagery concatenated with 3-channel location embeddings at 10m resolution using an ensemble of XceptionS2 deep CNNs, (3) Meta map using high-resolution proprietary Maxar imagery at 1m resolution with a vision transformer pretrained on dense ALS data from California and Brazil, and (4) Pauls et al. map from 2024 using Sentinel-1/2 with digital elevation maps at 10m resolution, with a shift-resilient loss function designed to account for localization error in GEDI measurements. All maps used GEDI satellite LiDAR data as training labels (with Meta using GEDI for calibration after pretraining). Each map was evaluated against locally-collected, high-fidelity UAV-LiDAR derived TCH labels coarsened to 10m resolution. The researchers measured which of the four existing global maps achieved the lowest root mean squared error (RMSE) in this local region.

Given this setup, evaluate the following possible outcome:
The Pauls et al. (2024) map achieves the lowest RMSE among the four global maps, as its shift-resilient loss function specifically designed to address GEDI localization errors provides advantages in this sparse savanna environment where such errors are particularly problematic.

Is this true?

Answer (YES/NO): YES